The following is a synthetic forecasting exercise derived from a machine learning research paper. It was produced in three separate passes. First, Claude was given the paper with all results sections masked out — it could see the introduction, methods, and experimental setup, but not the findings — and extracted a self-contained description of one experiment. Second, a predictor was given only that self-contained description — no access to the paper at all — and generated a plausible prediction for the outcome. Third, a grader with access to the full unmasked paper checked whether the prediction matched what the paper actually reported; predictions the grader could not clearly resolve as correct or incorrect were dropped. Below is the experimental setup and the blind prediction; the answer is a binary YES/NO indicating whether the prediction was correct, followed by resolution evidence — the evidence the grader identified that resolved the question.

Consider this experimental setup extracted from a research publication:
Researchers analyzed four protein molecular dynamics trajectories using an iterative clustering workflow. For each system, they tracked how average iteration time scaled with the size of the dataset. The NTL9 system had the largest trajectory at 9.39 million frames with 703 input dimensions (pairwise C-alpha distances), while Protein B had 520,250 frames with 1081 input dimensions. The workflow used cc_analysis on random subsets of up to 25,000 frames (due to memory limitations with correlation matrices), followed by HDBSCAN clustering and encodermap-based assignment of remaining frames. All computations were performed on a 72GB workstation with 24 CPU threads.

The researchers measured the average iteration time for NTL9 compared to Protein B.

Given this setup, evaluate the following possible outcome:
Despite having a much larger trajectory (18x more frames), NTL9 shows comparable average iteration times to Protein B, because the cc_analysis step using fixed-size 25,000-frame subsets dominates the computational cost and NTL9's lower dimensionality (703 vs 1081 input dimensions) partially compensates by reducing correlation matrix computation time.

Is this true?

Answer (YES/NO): NO